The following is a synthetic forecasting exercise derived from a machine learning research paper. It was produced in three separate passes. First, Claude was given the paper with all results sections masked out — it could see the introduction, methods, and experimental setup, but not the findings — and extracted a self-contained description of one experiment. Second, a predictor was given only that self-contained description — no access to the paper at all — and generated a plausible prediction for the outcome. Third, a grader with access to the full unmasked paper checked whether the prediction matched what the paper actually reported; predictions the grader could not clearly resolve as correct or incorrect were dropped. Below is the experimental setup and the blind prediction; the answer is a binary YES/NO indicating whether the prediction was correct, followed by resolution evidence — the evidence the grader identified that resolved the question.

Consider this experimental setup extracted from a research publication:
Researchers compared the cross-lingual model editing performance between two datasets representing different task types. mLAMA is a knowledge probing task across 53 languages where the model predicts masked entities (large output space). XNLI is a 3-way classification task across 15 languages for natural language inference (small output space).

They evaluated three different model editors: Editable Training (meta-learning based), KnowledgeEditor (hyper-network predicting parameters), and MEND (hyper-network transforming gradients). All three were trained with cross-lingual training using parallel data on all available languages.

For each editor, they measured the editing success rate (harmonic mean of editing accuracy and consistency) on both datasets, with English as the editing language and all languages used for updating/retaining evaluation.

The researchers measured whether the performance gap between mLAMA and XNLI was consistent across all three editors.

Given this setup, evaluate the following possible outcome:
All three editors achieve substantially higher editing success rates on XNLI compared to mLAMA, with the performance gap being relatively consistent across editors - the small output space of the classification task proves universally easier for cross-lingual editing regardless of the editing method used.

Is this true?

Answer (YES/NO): NO